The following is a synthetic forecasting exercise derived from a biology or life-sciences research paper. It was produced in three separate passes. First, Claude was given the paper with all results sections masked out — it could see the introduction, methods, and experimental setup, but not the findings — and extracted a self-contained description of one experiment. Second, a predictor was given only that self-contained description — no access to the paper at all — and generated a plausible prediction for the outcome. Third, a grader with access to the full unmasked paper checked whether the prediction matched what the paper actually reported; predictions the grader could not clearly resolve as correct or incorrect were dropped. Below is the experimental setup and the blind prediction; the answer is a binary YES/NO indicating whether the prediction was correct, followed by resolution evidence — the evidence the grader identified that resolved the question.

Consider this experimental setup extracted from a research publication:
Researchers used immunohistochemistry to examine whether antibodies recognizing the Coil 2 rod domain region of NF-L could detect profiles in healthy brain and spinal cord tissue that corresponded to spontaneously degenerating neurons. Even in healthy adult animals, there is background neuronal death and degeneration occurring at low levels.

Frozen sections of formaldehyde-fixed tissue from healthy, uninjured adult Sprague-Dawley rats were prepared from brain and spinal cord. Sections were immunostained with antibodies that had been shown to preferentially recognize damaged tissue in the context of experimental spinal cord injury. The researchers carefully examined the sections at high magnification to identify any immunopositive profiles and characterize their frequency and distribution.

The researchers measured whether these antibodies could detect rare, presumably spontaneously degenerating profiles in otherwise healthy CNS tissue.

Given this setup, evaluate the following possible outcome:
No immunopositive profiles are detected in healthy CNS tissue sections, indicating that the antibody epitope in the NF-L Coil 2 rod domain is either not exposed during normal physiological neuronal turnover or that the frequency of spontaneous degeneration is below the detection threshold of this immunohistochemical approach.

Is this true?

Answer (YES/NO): NO